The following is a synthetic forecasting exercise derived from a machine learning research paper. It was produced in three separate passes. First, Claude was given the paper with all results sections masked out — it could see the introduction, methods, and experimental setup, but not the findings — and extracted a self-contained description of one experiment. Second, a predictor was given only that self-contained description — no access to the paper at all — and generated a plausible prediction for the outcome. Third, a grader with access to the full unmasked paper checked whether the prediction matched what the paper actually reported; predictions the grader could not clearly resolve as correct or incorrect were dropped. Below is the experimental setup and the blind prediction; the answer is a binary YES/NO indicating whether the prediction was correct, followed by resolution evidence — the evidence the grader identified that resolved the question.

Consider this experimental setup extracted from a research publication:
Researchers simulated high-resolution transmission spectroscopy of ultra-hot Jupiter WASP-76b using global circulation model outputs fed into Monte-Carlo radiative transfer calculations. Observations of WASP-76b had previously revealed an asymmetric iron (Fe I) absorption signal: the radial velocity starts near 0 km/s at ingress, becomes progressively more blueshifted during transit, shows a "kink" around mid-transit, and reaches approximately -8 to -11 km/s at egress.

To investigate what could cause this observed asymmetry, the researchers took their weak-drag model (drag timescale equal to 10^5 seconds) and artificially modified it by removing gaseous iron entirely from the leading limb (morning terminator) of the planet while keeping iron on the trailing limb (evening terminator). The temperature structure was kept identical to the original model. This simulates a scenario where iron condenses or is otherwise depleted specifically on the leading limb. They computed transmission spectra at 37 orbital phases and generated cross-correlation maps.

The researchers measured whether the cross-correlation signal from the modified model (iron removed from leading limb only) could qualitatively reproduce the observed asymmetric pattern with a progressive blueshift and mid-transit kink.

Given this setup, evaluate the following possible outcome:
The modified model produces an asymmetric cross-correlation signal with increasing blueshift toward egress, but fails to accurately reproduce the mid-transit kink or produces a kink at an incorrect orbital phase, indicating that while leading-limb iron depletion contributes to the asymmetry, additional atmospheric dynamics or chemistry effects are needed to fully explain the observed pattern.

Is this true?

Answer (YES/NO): NO